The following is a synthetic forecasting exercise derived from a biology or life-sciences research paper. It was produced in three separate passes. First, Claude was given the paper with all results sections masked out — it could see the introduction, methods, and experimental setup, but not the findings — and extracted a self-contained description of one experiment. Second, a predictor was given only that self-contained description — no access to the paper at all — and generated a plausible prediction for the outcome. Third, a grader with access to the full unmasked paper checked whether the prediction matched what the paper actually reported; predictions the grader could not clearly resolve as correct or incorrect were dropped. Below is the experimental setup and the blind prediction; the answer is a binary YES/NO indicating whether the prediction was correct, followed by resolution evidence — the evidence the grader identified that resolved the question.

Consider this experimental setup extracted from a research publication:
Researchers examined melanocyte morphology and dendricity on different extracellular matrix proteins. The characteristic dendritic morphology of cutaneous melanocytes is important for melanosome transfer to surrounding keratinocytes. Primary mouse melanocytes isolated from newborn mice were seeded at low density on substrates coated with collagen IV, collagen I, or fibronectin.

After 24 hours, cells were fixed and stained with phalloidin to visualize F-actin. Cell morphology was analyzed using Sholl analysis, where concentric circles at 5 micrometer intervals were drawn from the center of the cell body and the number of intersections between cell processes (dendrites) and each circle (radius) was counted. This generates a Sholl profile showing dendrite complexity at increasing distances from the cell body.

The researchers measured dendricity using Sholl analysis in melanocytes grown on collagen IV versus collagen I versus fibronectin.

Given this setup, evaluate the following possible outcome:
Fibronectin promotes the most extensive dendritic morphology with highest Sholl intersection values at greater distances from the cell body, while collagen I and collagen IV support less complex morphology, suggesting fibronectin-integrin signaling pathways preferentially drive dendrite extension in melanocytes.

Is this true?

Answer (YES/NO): NO